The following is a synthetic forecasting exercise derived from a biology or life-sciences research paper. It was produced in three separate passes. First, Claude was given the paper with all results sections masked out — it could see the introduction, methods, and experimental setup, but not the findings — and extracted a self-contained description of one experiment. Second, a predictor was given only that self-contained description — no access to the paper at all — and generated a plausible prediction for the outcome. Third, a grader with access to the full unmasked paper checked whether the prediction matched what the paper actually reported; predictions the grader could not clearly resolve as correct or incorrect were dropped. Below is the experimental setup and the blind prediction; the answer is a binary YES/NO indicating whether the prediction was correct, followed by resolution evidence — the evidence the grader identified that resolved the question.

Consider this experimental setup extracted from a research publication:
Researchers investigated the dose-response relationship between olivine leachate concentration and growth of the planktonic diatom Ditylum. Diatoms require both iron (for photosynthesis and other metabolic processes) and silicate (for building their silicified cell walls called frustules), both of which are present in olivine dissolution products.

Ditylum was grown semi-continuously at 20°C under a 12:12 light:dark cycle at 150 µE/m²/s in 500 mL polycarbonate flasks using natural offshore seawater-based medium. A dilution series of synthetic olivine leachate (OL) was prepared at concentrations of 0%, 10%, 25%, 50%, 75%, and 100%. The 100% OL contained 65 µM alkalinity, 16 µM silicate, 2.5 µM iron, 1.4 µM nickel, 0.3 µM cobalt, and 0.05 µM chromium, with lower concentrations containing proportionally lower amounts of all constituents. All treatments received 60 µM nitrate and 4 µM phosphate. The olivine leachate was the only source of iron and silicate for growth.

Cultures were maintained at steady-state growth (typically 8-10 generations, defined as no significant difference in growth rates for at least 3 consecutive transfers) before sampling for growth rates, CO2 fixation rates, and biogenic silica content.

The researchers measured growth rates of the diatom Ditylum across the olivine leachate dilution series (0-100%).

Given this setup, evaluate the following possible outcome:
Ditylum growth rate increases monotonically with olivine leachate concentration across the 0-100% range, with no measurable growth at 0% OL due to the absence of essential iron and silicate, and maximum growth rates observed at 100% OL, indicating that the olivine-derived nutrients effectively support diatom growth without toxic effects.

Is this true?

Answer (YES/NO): NO